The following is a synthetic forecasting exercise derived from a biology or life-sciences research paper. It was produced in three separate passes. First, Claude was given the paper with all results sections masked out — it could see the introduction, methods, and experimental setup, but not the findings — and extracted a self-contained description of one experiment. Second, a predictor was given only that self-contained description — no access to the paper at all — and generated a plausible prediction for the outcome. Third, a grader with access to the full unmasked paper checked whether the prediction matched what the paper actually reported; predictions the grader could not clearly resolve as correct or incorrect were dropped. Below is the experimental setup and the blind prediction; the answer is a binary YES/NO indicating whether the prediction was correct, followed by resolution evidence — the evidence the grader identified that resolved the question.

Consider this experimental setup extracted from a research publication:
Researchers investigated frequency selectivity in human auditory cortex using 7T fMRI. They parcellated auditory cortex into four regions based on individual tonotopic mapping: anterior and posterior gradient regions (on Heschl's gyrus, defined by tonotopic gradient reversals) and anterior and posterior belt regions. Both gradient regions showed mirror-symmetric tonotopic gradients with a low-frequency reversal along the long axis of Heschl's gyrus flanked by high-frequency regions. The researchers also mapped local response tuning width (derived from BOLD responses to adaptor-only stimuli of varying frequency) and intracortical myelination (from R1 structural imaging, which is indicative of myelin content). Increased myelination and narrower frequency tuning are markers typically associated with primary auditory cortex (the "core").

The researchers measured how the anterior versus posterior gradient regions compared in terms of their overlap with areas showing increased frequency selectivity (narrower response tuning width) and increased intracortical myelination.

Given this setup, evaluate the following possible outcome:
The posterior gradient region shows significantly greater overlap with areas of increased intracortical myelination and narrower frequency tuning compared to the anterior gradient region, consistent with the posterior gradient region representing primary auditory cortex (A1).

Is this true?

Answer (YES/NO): NO